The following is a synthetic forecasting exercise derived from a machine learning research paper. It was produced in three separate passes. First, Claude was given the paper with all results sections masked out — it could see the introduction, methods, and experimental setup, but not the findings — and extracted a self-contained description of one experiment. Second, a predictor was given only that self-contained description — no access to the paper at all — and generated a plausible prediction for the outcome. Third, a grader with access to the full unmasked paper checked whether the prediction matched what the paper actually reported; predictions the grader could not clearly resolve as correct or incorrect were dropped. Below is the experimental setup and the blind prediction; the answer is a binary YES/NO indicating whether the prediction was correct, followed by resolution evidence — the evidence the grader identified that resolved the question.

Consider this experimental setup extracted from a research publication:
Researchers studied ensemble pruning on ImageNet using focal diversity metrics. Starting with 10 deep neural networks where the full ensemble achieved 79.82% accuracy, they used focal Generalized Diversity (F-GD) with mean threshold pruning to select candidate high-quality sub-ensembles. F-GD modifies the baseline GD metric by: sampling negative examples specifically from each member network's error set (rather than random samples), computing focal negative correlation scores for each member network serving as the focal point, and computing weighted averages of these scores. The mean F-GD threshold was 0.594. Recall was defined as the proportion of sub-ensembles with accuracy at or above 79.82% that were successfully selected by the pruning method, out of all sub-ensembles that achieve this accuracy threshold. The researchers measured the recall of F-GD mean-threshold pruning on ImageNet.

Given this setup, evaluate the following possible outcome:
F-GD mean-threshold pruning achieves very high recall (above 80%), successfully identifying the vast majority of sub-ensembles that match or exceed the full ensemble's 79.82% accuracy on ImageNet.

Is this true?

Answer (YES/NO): YES